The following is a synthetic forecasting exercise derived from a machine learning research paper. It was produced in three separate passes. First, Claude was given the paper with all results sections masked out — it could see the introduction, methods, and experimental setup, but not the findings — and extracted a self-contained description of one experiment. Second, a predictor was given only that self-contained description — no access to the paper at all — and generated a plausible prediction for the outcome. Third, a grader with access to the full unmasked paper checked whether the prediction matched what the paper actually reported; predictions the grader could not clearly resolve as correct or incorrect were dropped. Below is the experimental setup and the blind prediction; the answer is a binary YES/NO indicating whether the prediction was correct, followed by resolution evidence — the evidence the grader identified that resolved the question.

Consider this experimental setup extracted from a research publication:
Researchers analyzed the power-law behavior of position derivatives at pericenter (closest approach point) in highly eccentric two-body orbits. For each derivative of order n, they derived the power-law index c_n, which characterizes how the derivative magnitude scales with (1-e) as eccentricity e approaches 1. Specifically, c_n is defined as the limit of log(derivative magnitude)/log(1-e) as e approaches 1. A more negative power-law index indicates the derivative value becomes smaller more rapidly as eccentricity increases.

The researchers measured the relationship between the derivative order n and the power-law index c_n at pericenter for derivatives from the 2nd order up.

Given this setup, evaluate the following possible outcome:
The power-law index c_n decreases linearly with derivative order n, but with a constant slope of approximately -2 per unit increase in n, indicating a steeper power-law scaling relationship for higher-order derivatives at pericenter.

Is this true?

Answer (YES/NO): NO